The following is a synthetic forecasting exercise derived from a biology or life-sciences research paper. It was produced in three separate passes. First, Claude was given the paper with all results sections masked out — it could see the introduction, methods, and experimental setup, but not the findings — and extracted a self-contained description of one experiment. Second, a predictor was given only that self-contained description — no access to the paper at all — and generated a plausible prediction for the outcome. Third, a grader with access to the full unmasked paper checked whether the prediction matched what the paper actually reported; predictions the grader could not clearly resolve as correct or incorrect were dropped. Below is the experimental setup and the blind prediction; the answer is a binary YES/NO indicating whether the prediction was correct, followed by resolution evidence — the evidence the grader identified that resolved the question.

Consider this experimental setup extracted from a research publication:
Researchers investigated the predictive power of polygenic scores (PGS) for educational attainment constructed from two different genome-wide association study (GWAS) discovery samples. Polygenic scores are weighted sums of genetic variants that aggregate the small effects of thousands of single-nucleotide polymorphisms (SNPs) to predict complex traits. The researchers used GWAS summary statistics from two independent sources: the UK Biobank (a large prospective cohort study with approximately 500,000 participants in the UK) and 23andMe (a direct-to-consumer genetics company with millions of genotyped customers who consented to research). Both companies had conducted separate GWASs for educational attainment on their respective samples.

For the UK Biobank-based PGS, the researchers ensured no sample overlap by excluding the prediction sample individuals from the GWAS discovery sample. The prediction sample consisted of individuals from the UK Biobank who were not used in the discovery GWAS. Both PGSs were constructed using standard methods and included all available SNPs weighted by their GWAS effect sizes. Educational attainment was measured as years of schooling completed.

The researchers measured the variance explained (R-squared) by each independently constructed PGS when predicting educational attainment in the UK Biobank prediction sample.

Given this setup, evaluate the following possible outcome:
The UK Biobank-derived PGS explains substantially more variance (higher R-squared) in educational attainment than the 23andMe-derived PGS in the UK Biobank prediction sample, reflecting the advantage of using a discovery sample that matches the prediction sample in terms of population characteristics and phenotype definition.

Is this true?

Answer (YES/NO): NO